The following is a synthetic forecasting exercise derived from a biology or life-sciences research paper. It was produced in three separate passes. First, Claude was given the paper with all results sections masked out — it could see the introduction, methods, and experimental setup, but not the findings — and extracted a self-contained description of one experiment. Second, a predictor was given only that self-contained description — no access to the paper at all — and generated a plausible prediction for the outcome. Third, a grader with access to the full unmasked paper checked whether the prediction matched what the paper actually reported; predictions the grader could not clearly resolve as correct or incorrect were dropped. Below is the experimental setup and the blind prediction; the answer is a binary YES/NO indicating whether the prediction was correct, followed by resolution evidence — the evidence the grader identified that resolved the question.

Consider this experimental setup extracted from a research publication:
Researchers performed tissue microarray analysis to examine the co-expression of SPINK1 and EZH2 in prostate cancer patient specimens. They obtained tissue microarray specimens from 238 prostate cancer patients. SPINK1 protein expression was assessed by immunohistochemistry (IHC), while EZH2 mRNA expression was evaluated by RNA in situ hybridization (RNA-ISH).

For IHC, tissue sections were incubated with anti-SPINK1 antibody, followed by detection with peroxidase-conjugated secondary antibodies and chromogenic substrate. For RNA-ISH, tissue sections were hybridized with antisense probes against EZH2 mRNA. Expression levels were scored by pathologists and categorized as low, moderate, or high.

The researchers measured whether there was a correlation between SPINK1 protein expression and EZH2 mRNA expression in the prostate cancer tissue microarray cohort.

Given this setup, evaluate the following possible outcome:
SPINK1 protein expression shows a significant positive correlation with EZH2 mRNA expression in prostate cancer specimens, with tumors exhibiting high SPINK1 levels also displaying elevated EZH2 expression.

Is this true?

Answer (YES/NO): YES